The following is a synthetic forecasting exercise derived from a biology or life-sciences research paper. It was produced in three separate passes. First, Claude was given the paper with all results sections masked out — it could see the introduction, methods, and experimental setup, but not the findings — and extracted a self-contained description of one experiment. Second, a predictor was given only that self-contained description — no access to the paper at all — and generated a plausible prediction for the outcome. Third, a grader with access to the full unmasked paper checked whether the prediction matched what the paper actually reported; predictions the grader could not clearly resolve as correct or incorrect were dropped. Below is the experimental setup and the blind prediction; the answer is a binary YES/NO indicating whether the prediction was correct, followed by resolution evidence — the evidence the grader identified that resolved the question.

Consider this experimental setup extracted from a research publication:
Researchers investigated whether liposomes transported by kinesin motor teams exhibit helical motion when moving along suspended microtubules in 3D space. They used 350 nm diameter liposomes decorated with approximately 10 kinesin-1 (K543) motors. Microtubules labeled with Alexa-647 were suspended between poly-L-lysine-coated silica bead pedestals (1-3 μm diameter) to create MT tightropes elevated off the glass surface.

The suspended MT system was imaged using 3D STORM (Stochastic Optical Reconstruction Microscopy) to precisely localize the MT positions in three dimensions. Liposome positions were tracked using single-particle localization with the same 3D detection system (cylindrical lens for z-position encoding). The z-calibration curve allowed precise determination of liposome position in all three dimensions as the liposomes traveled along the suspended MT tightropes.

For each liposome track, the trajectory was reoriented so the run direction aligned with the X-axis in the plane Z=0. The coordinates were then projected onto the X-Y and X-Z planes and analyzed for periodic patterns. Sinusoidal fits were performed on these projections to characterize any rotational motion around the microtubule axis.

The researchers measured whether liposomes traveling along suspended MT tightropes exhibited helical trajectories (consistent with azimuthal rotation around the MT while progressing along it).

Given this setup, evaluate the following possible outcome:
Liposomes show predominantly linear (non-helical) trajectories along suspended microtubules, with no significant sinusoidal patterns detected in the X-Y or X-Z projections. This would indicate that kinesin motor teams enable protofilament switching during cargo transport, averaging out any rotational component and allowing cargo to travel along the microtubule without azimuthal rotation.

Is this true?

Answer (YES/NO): NO